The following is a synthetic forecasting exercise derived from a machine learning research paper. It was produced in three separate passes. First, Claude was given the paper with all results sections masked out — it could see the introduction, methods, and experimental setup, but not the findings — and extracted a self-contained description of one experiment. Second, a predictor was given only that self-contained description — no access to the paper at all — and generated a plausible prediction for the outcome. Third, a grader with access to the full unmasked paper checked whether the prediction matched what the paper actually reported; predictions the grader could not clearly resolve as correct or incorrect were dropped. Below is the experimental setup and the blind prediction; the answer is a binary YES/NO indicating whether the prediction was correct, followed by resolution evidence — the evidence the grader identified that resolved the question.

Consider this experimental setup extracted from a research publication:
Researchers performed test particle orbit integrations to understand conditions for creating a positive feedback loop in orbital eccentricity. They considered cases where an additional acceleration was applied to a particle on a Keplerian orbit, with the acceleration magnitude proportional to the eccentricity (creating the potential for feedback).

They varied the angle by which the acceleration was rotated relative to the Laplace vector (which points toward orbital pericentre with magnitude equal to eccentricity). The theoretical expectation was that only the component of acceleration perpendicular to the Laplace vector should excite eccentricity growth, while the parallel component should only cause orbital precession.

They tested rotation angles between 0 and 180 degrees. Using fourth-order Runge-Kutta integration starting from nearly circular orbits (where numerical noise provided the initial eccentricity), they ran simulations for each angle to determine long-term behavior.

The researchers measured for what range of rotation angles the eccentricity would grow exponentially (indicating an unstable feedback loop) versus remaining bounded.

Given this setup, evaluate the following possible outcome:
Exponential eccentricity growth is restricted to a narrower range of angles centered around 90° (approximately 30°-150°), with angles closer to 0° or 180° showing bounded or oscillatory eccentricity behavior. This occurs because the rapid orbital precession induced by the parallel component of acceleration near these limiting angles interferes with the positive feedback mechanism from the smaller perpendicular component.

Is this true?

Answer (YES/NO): NO